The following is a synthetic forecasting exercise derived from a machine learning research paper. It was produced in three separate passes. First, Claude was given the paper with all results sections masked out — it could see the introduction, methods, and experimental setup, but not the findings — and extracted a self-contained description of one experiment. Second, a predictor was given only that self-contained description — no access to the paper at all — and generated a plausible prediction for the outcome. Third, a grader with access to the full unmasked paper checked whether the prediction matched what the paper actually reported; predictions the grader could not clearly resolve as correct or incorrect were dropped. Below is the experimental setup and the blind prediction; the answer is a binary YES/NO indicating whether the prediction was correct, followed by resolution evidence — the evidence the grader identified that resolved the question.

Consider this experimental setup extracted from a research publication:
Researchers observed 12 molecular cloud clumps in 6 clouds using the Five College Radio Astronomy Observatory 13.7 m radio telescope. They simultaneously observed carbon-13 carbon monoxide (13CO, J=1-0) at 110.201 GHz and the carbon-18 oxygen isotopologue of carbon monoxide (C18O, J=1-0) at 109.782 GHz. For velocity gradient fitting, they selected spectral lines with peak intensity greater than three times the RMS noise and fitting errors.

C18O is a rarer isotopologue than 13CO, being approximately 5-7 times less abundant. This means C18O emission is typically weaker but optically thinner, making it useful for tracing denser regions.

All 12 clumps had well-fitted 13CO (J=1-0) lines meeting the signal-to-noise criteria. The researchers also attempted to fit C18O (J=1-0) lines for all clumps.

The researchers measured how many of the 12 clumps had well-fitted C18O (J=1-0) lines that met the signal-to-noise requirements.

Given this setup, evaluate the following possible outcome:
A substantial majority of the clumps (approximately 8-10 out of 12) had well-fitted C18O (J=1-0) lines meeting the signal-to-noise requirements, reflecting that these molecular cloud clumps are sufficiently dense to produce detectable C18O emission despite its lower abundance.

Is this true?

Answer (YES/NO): NO